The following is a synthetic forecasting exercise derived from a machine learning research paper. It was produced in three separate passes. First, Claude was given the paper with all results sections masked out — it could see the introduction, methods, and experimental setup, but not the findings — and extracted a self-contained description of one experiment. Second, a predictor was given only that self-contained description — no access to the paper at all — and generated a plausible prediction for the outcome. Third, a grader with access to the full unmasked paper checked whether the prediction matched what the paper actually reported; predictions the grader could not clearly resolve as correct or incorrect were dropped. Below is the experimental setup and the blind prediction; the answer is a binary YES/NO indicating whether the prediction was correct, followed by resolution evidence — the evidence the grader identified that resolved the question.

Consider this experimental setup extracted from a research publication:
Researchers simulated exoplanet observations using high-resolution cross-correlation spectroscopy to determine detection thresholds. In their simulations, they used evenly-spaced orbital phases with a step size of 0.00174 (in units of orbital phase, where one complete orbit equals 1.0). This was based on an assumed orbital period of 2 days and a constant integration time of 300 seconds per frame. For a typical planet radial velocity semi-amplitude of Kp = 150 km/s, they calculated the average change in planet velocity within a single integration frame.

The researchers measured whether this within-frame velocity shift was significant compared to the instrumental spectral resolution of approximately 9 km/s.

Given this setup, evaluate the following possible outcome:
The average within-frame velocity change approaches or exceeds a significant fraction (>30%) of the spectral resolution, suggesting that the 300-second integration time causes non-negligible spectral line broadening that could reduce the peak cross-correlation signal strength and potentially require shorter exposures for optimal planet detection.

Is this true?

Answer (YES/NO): NO